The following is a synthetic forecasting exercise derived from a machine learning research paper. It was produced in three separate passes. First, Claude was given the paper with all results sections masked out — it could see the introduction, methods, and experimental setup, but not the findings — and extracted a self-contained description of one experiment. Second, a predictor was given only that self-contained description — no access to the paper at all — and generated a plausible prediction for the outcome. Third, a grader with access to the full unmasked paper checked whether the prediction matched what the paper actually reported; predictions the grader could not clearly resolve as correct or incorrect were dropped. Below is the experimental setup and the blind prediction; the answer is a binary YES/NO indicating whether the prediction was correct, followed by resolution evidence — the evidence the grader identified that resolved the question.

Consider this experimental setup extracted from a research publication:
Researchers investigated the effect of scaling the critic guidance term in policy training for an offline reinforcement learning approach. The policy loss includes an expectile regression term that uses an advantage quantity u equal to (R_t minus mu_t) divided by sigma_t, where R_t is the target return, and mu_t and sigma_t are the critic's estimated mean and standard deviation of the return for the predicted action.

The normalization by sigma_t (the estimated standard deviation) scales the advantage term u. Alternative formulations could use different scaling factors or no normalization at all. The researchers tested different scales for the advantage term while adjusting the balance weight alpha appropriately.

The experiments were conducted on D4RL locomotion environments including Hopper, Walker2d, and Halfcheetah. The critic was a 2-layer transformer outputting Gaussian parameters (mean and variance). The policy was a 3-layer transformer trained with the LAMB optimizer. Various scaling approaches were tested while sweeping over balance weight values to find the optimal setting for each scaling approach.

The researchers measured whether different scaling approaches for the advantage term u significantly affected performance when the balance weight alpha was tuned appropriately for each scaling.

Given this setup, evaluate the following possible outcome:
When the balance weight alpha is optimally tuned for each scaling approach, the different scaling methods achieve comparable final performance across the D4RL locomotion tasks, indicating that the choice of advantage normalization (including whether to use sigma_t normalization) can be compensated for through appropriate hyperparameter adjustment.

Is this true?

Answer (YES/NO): YES